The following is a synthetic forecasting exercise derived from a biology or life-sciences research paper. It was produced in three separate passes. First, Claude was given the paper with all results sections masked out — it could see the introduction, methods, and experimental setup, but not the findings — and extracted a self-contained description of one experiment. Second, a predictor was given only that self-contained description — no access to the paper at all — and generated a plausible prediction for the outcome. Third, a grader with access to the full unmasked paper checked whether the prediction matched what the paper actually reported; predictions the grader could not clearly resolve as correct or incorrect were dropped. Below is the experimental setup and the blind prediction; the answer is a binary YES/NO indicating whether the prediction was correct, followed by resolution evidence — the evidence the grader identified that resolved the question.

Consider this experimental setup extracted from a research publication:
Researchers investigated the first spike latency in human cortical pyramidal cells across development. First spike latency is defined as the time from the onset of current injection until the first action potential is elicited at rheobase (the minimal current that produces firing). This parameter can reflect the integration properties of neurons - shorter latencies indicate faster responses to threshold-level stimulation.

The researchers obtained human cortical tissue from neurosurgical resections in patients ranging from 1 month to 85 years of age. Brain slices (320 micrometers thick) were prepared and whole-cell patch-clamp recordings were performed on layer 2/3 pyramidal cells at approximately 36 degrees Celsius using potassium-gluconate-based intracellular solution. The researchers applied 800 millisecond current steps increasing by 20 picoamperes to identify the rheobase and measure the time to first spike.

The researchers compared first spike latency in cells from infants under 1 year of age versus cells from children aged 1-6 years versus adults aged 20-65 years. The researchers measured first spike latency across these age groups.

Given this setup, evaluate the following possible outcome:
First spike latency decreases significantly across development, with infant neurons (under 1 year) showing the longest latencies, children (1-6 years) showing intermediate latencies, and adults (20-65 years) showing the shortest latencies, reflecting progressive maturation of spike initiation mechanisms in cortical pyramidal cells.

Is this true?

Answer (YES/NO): NO